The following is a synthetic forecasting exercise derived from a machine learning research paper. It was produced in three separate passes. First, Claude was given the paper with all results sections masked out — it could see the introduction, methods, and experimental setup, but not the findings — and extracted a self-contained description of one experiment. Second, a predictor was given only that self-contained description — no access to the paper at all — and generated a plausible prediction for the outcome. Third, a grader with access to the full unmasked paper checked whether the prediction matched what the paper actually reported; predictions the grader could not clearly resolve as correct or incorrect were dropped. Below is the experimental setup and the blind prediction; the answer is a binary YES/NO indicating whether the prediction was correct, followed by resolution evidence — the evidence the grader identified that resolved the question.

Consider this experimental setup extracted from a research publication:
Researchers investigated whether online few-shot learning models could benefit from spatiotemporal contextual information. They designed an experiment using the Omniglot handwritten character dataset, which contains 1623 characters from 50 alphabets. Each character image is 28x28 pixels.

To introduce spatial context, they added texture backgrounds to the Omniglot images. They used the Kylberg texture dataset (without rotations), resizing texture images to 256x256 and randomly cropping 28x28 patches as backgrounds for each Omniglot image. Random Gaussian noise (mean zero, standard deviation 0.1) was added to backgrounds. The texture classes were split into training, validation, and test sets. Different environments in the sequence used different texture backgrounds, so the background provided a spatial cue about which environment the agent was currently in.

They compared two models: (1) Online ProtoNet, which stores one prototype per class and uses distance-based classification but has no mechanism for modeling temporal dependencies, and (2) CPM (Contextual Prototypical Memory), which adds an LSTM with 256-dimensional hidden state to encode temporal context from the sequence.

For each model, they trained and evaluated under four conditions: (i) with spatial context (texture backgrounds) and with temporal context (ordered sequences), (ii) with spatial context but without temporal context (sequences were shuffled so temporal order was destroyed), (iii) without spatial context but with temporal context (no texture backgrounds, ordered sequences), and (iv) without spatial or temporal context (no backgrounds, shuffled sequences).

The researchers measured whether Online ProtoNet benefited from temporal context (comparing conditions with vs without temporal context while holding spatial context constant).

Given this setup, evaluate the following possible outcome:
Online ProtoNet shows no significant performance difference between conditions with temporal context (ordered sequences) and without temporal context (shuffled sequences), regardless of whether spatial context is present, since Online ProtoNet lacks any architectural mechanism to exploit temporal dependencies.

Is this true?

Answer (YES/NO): YES